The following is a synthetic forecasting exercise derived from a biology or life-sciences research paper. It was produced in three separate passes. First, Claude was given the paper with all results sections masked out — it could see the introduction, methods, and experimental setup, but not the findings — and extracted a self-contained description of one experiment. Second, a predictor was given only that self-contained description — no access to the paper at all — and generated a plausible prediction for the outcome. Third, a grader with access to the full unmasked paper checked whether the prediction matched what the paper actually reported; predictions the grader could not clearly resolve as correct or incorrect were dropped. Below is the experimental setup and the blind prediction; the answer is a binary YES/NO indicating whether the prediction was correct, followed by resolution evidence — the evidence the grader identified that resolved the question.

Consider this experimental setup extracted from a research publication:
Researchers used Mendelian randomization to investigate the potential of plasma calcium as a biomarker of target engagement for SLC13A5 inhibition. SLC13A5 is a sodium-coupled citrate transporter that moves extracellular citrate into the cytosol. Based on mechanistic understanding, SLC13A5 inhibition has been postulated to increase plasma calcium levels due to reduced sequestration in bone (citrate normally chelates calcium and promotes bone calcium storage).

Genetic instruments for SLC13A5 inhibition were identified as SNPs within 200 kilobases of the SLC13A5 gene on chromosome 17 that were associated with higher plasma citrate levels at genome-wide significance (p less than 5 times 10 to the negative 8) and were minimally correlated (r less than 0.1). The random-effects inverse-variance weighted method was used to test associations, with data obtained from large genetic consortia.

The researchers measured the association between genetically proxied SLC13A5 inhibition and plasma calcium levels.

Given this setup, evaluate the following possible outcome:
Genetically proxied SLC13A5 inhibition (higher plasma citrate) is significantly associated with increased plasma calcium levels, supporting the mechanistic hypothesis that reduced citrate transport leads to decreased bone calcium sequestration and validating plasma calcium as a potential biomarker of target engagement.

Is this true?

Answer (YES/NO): YES